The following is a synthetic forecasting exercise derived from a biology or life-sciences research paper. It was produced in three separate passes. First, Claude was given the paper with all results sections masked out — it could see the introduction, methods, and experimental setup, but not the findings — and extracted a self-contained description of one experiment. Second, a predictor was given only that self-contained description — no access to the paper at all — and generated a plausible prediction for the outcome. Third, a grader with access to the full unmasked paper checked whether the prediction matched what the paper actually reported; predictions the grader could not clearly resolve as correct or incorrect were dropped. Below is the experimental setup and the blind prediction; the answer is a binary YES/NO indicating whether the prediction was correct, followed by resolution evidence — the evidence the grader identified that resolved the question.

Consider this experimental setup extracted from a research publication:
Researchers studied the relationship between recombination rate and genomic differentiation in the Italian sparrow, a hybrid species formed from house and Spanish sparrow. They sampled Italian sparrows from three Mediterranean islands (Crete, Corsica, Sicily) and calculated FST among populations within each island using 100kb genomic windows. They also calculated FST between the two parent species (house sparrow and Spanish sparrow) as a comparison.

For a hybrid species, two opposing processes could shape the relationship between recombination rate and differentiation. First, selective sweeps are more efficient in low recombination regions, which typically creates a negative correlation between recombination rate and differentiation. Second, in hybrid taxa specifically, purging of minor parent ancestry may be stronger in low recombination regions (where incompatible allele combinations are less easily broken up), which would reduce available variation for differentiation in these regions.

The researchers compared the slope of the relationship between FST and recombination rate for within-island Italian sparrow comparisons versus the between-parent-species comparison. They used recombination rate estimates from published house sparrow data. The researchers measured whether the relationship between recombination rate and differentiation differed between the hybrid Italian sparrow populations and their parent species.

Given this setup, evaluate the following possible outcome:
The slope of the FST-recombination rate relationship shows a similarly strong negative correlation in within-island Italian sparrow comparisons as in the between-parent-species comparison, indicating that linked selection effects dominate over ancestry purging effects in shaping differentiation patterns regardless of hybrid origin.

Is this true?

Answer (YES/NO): NO